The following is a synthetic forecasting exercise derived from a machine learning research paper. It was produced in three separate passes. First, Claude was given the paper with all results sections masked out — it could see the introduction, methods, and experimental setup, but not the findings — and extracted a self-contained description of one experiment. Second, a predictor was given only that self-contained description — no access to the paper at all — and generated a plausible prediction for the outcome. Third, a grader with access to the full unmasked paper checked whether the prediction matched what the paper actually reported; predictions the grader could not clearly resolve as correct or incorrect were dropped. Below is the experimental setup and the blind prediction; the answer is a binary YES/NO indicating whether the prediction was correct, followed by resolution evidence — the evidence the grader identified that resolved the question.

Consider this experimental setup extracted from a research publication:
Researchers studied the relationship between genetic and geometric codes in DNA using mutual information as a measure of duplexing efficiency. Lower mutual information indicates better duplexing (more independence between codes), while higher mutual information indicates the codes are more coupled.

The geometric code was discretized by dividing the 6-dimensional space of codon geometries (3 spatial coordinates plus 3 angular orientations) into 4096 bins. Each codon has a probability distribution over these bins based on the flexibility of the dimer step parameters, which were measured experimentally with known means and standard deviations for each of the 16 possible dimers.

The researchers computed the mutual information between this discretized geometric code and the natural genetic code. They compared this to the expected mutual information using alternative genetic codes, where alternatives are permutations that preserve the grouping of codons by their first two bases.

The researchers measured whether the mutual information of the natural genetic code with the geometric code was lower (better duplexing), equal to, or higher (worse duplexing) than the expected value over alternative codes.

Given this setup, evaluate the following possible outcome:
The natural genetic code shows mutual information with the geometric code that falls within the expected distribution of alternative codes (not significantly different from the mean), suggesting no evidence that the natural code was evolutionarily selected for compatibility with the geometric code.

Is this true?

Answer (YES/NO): NO